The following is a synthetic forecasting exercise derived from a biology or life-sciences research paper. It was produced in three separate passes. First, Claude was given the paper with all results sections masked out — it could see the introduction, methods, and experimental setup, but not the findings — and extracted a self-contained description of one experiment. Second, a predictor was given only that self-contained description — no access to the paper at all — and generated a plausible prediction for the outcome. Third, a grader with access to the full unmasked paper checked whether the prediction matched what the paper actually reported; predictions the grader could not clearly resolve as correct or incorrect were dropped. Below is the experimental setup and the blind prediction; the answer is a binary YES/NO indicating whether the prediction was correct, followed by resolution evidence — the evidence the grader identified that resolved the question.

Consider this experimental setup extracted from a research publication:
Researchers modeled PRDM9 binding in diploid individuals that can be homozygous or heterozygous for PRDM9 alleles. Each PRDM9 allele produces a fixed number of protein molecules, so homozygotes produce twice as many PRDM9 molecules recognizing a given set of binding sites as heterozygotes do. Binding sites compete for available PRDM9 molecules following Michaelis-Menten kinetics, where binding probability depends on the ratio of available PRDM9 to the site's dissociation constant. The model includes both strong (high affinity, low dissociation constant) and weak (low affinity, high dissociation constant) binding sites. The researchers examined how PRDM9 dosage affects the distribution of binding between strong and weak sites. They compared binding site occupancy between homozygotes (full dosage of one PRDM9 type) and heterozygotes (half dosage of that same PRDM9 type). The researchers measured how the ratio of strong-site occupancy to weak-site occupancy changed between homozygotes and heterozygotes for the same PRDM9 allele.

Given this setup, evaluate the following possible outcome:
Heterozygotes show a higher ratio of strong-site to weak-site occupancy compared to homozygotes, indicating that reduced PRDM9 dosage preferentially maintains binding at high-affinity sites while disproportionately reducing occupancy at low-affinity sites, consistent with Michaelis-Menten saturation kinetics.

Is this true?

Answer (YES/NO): YES